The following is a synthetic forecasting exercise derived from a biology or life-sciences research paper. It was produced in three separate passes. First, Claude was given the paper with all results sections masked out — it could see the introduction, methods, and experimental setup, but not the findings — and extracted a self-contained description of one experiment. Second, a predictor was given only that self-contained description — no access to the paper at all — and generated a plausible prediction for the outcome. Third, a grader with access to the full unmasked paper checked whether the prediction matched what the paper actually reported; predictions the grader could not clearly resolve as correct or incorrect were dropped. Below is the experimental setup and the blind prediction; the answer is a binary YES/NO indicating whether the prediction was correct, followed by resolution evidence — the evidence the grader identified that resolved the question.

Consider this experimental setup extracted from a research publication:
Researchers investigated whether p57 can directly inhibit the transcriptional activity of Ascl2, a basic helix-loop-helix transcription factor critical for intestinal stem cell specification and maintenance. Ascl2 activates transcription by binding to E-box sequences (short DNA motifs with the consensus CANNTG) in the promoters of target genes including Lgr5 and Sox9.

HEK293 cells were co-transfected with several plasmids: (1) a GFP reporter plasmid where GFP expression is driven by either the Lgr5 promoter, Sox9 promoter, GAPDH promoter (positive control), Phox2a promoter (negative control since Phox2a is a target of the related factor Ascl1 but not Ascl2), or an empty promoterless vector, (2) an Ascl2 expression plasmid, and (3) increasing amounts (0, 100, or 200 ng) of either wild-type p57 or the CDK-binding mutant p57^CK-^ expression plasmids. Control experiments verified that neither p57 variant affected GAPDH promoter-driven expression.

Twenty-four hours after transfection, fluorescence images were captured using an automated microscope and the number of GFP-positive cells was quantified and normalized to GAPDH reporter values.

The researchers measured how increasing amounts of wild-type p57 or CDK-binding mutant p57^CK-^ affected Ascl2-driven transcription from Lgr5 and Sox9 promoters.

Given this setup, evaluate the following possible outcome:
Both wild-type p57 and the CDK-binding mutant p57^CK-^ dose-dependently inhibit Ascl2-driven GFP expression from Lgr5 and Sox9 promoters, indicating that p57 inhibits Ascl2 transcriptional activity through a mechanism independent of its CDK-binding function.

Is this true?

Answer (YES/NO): YES